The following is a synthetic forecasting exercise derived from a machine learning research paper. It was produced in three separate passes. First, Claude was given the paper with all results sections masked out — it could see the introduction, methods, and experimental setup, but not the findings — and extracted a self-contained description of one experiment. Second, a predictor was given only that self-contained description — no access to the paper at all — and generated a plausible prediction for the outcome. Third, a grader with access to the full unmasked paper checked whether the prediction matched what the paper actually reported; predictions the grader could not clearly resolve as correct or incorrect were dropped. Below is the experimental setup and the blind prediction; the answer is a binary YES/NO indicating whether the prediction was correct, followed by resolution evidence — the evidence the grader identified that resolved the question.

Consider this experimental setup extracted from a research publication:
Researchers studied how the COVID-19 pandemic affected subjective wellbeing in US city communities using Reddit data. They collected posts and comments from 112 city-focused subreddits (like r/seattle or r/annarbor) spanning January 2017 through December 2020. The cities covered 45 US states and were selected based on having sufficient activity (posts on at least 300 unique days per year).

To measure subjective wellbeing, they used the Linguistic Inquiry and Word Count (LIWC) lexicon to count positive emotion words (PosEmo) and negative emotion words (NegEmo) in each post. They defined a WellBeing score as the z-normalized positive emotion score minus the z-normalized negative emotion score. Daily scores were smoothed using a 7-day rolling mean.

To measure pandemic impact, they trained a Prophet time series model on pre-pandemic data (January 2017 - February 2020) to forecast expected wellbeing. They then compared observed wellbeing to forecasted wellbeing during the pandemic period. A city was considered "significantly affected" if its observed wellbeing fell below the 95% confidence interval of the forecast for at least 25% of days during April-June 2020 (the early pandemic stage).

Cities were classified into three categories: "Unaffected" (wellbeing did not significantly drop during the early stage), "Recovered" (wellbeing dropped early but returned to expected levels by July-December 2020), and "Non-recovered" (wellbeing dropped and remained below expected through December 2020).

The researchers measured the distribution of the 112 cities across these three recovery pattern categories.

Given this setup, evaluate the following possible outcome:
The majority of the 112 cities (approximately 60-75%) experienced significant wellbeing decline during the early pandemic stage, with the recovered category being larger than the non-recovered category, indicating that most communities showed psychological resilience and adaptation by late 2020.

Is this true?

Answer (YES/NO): NO